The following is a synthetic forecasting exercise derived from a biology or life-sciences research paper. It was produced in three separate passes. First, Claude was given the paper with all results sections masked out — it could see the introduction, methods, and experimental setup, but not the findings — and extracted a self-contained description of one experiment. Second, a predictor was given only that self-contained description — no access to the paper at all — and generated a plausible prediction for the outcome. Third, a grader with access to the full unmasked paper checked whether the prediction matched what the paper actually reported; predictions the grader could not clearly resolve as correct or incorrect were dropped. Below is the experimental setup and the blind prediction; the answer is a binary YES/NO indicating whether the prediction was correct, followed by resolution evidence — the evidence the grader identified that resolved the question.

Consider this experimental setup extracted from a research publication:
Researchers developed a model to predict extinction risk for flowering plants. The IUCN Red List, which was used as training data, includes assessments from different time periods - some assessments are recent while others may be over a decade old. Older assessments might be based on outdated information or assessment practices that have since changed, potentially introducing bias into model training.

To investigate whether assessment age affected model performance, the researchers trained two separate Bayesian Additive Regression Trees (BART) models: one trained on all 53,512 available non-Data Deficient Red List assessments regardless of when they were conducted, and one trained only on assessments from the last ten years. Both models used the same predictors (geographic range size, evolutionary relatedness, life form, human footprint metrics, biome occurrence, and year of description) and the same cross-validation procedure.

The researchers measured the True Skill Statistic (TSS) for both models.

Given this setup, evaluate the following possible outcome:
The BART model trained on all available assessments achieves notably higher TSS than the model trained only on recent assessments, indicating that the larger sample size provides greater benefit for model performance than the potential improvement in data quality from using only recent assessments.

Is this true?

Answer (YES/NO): NO